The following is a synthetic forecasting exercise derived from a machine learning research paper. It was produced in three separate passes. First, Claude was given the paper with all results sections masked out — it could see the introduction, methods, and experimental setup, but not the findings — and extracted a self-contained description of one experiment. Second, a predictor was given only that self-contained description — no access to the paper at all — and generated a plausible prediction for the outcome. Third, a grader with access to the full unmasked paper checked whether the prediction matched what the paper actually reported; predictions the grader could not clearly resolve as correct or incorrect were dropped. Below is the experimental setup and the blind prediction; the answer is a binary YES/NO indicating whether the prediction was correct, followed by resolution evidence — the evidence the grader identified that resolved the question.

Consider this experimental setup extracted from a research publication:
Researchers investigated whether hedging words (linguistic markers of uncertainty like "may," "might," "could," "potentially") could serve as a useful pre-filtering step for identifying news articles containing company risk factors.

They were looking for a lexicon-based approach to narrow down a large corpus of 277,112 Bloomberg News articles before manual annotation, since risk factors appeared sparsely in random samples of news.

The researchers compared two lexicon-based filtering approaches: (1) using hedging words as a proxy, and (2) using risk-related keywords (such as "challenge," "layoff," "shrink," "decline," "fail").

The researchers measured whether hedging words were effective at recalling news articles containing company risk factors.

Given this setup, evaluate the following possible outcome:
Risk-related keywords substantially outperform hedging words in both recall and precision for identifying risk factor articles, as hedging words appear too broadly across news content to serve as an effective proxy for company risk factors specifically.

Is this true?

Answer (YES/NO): NO